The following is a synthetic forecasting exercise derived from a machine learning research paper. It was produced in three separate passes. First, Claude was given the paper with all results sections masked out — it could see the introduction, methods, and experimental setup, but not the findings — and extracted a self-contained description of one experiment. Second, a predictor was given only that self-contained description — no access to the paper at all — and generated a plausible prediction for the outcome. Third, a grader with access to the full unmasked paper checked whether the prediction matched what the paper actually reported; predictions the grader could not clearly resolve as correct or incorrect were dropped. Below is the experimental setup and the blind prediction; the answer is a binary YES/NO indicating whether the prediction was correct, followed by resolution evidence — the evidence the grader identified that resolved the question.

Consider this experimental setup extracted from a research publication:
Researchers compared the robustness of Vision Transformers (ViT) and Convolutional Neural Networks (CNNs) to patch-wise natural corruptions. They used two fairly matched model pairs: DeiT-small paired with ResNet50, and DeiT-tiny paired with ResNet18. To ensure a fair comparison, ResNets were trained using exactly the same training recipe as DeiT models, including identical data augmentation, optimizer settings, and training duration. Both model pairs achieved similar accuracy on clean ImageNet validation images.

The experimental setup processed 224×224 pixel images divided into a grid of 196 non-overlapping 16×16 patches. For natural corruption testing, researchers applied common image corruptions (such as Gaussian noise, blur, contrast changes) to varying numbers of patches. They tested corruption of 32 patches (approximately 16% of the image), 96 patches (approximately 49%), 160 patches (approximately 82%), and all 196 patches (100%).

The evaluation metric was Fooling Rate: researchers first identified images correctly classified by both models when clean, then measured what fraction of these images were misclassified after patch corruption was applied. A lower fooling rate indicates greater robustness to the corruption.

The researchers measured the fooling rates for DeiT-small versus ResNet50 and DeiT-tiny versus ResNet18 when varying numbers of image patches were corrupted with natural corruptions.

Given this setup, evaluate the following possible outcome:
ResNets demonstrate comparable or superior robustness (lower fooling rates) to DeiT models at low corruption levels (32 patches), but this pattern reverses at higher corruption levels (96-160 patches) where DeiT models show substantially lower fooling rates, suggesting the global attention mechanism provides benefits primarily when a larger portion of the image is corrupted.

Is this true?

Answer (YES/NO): NO